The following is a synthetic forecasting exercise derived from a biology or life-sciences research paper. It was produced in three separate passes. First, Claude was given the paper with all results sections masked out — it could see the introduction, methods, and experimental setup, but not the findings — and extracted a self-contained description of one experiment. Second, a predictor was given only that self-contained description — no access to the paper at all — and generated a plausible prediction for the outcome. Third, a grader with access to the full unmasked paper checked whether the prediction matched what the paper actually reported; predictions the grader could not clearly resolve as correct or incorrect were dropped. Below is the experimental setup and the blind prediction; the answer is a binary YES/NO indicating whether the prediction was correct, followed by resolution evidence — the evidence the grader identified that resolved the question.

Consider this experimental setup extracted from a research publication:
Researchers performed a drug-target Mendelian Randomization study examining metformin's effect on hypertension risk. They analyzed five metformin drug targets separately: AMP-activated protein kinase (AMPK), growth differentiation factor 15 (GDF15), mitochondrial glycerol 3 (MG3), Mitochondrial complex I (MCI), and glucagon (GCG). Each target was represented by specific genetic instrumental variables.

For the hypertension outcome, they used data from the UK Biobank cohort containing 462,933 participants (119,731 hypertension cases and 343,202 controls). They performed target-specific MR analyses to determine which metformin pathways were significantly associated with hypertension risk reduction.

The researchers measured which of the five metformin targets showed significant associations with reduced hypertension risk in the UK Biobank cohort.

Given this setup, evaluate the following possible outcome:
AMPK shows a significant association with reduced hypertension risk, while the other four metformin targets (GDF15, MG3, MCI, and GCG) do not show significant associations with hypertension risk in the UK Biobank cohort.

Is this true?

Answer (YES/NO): NO